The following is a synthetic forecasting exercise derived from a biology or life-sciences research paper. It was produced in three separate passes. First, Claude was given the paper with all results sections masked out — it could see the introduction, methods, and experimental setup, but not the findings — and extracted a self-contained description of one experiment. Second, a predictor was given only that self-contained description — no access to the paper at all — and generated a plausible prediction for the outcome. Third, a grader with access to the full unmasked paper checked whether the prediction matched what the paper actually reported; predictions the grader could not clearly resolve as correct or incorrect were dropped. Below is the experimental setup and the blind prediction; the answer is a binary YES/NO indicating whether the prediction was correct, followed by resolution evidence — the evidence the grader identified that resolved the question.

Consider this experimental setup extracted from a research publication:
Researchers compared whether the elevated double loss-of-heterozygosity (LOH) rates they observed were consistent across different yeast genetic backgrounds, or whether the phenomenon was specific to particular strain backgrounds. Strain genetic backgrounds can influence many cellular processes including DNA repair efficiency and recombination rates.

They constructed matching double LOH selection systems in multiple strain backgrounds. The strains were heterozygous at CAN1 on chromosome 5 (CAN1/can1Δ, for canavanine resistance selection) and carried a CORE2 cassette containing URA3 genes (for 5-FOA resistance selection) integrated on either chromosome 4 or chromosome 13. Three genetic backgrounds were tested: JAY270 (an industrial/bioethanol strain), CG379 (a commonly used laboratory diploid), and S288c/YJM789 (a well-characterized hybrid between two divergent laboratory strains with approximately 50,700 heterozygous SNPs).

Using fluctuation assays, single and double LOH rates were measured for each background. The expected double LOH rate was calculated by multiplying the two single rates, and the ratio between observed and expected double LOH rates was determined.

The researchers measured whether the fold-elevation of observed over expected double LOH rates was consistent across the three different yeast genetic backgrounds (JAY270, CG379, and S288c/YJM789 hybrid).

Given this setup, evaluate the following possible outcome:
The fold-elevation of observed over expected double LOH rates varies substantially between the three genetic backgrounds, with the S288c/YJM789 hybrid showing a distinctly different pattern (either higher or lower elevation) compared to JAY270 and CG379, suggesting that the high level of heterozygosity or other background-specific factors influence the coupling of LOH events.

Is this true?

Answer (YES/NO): NO